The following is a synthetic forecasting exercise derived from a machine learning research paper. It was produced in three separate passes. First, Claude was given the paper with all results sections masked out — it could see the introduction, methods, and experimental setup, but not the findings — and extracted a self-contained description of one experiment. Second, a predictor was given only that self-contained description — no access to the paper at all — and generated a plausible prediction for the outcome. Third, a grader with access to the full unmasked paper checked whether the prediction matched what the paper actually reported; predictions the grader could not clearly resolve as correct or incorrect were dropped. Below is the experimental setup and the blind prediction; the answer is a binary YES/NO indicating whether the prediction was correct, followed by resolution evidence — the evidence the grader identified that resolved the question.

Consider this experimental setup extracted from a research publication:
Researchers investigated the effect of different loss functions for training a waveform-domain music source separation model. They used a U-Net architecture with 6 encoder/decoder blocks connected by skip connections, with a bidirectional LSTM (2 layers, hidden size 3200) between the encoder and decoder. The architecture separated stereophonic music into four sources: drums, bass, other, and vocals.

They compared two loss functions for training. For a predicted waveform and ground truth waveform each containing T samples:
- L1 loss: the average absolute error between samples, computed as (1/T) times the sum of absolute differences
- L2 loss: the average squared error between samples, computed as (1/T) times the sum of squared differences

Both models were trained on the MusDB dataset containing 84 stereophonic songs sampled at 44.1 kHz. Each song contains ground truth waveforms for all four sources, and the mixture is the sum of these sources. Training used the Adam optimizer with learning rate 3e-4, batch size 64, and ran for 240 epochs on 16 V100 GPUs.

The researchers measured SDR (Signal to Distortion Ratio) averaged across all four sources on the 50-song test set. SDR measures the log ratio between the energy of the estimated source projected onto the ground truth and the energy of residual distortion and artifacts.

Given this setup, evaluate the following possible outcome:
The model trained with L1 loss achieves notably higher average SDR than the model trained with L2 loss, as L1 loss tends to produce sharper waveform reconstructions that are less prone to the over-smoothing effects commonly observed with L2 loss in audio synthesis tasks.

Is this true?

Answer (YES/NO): NO